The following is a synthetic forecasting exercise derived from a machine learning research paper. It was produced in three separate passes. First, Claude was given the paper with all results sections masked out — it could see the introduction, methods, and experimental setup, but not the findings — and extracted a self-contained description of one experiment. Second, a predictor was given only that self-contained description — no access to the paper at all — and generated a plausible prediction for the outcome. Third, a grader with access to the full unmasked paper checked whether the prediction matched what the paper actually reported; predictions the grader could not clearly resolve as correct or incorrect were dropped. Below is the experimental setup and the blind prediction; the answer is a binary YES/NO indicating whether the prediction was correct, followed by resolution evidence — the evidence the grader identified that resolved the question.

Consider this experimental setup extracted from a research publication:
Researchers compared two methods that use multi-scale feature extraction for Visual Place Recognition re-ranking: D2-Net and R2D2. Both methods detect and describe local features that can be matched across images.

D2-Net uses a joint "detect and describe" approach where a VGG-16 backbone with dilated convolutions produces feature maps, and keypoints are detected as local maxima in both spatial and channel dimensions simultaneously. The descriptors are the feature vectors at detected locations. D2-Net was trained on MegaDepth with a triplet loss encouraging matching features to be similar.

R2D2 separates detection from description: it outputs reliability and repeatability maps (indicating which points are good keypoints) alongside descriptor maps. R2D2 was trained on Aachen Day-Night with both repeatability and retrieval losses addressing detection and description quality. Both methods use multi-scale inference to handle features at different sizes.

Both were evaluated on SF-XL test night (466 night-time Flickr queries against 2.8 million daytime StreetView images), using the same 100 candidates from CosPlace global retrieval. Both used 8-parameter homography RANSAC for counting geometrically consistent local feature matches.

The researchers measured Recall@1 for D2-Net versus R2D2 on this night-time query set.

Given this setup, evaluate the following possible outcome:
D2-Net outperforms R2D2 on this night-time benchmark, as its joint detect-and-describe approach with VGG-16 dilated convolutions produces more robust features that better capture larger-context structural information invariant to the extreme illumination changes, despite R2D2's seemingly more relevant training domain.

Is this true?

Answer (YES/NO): YES